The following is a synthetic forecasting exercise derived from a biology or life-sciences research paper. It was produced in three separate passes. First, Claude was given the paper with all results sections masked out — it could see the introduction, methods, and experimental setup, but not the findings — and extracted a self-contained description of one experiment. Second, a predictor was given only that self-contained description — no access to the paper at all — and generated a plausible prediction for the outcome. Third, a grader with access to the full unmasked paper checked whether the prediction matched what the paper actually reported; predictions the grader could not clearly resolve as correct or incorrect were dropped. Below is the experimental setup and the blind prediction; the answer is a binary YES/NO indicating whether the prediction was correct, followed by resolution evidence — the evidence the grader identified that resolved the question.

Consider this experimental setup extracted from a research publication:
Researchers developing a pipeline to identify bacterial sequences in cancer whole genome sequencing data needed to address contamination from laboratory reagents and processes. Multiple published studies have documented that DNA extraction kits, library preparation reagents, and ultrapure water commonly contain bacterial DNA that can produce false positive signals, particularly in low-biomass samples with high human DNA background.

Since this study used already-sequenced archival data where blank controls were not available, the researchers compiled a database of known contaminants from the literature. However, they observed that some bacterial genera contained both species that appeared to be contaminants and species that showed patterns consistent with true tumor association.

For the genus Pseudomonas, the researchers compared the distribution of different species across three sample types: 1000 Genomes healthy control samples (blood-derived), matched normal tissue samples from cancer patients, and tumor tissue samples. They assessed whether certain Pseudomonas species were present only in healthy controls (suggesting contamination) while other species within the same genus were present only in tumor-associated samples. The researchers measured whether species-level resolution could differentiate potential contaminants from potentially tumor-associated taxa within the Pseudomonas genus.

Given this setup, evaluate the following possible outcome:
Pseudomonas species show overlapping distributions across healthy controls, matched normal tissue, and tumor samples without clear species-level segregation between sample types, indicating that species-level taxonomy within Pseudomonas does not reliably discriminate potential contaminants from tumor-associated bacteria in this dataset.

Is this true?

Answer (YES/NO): NO